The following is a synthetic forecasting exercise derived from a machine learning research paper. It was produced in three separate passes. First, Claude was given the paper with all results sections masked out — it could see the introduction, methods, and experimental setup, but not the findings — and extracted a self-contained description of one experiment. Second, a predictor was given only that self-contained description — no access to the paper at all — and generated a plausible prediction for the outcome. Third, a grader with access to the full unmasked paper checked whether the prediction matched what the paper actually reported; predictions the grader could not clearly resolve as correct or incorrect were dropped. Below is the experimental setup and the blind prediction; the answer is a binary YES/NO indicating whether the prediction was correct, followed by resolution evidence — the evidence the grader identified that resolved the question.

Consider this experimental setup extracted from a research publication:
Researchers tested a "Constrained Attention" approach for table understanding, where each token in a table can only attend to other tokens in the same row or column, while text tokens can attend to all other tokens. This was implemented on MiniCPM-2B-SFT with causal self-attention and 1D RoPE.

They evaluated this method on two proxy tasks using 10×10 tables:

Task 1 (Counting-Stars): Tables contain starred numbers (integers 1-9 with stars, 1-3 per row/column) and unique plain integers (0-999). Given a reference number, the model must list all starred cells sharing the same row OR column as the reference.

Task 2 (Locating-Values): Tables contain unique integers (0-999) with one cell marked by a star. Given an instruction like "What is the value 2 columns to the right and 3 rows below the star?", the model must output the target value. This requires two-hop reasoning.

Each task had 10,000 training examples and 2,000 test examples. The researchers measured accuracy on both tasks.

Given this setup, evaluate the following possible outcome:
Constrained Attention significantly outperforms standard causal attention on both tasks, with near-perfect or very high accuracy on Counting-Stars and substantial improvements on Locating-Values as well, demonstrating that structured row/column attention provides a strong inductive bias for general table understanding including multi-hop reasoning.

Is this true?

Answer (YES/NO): NO